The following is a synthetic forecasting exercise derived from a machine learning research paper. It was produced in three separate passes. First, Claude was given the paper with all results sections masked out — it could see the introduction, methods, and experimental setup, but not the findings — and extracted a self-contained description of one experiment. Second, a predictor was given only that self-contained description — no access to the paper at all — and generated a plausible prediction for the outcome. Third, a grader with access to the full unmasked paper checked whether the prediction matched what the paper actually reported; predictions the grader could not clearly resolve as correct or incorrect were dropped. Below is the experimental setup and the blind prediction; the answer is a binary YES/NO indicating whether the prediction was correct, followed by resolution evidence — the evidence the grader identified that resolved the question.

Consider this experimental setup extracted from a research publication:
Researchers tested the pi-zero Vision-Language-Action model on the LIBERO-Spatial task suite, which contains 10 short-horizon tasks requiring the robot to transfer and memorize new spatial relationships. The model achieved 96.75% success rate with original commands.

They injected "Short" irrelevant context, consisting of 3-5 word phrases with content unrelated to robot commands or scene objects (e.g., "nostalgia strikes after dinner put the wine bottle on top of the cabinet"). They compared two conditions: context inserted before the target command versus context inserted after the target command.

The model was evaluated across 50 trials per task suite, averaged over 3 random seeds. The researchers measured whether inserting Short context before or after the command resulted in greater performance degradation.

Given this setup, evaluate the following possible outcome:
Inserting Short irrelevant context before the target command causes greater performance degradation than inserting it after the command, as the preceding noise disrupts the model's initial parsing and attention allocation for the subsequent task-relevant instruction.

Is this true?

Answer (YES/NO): YES